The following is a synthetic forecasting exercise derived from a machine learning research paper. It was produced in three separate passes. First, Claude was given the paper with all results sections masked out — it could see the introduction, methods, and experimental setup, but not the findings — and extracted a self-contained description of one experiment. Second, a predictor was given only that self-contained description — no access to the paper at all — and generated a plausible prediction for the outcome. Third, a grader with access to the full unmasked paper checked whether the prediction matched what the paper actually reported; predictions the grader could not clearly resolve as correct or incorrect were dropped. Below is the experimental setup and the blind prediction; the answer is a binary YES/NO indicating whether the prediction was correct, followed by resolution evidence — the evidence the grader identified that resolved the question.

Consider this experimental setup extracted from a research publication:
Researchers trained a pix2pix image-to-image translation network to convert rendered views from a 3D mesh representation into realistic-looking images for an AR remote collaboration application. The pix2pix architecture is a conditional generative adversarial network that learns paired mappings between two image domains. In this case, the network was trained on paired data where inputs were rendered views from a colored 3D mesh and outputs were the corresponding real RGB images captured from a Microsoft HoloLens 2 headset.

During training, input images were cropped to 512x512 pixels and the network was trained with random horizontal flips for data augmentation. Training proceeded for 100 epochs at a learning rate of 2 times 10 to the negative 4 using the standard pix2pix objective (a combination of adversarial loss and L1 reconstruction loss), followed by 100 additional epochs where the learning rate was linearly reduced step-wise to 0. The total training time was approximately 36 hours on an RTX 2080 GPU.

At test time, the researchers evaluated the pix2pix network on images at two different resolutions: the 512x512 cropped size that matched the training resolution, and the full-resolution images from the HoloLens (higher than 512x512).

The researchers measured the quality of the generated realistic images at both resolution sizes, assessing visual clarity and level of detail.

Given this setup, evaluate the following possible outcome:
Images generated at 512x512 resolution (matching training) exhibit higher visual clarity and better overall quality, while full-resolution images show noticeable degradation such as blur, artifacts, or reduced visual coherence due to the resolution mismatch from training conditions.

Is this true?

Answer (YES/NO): YES